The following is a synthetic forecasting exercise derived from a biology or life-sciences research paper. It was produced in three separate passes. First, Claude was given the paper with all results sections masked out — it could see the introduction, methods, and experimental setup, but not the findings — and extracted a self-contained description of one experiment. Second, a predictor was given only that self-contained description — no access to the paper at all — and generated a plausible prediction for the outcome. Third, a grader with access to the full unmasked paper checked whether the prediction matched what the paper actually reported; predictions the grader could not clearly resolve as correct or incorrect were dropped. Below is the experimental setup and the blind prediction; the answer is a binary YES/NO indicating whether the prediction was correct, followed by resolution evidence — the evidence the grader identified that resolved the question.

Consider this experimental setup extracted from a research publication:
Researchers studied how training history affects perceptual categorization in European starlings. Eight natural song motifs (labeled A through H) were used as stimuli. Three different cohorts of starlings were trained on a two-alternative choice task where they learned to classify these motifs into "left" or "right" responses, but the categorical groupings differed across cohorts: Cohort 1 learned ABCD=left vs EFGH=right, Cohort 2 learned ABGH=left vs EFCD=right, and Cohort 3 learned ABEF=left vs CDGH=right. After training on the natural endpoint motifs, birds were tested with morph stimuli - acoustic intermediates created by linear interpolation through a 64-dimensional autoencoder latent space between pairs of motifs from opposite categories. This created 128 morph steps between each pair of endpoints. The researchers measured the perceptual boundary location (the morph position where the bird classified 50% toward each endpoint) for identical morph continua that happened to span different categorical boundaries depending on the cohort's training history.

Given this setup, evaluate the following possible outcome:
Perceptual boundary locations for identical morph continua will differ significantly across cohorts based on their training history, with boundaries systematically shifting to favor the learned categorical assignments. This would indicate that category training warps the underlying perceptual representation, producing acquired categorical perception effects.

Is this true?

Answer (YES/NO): YES